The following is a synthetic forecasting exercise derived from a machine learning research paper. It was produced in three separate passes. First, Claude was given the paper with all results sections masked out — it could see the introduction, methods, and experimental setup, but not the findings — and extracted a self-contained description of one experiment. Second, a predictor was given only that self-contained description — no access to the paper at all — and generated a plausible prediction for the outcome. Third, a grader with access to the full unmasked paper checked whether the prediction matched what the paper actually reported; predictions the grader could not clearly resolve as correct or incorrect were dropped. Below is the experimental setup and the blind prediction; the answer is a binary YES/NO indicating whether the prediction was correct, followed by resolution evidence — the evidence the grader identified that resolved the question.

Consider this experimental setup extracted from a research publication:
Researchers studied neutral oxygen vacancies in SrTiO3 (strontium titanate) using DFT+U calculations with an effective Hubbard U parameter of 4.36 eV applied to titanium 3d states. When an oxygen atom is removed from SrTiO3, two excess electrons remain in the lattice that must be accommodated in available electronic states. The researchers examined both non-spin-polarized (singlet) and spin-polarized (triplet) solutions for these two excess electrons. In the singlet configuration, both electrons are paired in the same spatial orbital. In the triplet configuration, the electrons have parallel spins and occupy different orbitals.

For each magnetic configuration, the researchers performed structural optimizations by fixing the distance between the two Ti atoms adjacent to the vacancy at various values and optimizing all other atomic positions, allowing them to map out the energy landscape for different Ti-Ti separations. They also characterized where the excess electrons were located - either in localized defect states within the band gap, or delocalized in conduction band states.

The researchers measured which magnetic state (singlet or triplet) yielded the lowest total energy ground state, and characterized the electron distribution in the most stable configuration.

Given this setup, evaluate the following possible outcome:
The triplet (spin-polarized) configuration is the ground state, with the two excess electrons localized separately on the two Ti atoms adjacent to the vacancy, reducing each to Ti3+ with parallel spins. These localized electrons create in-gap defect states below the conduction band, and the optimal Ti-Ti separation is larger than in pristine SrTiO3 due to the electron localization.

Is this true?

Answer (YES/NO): NO